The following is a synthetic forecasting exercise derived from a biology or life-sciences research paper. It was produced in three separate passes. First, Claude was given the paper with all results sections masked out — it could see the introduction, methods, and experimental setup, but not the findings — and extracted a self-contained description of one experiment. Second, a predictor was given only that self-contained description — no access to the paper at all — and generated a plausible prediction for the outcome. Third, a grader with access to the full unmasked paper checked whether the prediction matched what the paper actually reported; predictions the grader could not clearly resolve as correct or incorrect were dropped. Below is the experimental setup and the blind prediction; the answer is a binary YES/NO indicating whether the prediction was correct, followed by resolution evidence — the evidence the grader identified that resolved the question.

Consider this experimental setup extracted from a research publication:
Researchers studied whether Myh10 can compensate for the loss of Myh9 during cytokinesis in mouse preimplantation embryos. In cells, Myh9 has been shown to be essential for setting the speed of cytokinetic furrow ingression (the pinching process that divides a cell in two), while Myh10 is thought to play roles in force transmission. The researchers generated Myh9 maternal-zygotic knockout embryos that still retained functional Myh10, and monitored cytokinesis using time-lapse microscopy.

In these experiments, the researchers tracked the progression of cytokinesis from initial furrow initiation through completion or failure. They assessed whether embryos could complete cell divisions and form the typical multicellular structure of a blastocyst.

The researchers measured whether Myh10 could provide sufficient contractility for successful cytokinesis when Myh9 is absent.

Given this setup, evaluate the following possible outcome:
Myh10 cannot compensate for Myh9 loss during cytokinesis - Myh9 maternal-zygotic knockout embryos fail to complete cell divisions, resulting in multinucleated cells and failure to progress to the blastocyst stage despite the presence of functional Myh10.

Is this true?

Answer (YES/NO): NO